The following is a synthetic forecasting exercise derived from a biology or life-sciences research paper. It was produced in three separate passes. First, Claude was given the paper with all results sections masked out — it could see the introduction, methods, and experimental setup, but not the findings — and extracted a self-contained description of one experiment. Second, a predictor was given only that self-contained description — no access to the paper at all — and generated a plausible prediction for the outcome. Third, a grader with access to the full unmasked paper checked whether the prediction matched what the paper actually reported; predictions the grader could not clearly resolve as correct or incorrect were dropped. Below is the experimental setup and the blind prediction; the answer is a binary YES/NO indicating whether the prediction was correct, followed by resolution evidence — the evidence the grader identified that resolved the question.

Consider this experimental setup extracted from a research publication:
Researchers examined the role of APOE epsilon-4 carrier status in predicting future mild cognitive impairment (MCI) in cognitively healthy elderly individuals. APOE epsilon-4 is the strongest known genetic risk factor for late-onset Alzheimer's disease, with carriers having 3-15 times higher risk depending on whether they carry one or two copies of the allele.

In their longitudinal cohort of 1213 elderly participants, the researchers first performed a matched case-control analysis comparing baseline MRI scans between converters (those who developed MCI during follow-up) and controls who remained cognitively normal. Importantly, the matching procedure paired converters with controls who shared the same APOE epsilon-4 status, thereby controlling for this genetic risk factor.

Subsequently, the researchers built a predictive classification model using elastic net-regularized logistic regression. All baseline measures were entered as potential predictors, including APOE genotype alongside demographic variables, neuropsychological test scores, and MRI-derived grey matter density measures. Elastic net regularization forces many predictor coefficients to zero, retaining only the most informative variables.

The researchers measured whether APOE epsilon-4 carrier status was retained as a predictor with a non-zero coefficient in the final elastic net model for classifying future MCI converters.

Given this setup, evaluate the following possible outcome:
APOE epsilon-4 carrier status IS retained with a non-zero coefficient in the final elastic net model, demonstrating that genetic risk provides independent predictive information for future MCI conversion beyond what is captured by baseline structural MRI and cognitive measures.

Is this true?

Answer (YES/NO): NO